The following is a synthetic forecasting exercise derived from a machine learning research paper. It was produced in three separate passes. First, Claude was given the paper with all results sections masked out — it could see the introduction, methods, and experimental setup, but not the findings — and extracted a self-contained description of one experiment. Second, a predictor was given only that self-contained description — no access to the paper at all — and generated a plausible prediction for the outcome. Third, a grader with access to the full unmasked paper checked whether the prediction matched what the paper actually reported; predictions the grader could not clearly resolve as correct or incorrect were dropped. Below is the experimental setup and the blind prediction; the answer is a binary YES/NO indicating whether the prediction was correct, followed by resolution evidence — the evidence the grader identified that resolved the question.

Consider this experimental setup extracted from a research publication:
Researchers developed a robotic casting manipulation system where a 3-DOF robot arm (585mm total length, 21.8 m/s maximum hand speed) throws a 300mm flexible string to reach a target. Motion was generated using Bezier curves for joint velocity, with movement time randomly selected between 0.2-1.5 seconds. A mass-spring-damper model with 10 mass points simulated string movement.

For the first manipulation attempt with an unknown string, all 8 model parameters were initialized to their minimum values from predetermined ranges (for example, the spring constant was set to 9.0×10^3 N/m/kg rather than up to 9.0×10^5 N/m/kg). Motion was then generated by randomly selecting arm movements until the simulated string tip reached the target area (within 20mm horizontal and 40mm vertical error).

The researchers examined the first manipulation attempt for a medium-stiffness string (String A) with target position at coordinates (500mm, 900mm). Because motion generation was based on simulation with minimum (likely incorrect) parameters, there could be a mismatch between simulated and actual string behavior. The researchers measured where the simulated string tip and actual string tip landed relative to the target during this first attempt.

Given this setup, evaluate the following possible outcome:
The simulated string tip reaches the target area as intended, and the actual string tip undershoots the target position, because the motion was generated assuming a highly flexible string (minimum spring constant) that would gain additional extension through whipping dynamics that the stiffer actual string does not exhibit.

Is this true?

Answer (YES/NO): NO